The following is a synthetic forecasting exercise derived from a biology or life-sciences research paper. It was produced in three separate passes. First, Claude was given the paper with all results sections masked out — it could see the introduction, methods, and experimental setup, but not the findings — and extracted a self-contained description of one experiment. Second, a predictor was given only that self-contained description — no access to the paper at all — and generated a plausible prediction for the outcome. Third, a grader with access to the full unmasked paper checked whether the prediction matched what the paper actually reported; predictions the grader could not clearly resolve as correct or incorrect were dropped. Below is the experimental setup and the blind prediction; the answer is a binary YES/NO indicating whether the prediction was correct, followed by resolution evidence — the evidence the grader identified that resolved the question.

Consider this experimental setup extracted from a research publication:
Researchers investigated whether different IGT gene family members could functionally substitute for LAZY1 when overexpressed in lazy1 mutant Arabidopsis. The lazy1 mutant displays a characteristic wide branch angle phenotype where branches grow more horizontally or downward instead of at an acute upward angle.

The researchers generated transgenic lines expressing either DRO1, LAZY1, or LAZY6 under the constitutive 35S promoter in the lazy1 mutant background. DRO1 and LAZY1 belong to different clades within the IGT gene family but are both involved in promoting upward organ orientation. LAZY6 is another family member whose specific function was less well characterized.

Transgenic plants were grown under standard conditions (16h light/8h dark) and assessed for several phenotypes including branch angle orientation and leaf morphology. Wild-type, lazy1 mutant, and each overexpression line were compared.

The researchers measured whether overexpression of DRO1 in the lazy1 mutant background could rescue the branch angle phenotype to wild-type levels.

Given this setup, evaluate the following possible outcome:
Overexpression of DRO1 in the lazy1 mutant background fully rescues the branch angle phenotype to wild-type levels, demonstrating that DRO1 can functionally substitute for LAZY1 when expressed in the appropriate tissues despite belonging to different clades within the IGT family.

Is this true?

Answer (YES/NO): NO